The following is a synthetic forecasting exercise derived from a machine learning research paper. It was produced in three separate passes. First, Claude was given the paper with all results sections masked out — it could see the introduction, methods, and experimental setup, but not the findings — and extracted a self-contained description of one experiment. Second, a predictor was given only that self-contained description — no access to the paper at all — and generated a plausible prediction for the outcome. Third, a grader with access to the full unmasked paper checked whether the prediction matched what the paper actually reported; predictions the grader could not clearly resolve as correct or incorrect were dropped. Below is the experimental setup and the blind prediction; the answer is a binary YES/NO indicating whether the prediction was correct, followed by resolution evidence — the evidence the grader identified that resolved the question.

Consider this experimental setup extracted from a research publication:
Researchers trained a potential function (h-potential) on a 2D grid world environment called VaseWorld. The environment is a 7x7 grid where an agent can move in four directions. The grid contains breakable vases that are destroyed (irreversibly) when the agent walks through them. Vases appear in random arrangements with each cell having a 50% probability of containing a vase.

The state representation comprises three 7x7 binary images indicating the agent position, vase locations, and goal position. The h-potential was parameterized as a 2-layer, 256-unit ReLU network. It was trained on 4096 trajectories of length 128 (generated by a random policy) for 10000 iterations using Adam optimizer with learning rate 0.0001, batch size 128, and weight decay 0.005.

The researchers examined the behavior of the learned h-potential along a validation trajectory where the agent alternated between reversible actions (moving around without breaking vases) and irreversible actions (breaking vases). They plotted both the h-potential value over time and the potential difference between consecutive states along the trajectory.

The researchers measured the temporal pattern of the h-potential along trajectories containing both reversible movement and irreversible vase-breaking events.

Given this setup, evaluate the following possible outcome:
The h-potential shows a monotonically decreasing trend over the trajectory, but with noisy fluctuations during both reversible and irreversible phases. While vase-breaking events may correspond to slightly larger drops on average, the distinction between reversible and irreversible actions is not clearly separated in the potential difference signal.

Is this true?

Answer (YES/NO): NO